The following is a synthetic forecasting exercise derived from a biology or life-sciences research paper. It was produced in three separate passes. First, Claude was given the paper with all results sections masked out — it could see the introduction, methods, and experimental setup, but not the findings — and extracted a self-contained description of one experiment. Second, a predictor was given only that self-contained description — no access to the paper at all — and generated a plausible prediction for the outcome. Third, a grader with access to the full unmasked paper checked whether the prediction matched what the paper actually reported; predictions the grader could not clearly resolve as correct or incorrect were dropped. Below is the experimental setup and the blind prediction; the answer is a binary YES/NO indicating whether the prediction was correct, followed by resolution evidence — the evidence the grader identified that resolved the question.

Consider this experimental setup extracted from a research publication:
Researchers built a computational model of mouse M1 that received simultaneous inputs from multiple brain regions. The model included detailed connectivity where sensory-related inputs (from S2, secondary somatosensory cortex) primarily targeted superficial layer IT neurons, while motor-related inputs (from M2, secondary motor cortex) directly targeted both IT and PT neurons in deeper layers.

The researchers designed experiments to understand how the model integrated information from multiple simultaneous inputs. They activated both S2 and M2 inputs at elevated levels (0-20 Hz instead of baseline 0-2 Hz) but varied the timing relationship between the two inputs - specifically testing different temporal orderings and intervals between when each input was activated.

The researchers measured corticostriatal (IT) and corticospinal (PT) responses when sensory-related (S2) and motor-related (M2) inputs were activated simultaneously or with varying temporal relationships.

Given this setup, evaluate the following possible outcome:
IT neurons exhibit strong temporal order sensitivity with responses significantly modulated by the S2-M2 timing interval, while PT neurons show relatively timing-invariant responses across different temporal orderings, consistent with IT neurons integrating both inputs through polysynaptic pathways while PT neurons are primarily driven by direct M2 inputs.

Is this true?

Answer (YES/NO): NO